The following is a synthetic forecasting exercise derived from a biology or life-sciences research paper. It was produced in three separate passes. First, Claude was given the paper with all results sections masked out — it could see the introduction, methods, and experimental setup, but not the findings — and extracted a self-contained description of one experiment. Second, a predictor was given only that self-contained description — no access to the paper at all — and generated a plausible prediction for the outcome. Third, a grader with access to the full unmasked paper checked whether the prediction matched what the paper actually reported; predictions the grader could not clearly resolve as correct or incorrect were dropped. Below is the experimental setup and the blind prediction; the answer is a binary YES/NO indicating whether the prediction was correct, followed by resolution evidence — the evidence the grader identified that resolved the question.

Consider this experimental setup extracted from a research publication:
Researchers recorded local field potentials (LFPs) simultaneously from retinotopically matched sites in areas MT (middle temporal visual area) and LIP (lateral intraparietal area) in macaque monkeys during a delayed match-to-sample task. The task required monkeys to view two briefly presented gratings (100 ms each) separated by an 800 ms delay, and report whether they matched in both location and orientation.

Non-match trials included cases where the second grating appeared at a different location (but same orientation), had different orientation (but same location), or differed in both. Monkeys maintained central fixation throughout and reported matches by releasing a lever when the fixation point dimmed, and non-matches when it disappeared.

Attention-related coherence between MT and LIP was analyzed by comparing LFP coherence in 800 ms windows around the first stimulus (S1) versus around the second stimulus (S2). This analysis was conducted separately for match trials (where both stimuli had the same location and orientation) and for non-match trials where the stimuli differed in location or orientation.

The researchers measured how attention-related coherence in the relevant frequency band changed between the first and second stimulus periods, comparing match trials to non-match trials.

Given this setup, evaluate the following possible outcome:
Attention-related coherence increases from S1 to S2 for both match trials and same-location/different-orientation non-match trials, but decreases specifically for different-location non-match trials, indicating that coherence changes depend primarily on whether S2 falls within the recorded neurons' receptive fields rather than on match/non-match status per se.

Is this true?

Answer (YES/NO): NO